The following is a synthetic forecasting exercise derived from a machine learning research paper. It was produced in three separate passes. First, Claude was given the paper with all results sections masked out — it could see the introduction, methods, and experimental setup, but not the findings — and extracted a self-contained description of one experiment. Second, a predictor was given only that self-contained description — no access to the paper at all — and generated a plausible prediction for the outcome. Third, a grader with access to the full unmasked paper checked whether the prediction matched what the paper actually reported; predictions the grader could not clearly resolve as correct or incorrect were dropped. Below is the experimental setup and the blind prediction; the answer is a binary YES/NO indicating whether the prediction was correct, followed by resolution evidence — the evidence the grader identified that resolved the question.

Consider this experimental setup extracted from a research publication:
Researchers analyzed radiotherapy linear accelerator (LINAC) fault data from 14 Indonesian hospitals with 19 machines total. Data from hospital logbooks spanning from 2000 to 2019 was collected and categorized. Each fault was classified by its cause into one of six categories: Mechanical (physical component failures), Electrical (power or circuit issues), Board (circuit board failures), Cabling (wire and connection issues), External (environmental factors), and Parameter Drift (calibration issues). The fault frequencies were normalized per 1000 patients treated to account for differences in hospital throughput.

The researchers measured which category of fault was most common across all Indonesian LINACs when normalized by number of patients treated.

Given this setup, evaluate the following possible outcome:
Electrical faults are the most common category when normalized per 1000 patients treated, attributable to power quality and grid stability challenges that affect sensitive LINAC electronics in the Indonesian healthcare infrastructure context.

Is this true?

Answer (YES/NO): NO